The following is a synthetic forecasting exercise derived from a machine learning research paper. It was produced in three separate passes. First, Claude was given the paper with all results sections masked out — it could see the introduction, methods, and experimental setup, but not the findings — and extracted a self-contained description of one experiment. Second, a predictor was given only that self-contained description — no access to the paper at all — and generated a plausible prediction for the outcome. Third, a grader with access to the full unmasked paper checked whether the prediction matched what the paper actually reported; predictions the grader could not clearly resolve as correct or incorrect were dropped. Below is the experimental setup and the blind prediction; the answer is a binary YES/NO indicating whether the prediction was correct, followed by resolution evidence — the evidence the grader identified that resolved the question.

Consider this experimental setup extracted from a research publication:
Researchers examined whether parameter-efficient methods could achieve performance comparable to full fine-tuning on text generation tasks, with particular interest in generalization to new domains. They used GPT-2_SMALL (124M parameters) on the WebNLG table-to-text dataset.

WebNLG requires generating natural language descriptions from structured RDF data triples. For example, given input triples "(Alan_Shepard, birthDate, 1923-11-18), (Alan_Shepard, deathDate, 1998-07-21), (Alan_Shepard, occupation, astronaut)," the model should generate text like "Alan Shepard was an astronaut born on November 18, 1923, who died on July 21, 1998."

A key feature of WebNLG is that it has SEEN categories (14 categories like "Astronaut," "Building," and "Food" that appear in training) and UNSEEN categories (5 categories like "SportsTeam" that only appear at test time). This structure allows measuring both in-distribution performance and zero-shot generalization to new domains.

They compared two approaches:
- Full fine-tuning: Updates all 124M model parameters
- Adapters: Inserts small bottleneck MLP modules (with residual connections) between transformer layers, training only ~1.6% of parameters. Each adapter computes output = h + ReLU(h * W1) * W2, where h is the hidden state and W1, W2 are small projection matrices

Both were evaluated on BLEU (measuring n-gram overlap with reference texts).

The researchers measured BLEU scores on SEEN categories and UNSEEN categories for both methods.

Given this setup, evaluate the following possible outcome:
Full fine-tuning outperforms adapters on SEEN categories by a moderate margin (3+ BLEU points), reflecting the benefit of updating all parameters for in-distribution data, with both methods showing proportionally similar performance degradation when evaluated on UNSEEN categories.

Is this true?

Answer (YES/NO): NO